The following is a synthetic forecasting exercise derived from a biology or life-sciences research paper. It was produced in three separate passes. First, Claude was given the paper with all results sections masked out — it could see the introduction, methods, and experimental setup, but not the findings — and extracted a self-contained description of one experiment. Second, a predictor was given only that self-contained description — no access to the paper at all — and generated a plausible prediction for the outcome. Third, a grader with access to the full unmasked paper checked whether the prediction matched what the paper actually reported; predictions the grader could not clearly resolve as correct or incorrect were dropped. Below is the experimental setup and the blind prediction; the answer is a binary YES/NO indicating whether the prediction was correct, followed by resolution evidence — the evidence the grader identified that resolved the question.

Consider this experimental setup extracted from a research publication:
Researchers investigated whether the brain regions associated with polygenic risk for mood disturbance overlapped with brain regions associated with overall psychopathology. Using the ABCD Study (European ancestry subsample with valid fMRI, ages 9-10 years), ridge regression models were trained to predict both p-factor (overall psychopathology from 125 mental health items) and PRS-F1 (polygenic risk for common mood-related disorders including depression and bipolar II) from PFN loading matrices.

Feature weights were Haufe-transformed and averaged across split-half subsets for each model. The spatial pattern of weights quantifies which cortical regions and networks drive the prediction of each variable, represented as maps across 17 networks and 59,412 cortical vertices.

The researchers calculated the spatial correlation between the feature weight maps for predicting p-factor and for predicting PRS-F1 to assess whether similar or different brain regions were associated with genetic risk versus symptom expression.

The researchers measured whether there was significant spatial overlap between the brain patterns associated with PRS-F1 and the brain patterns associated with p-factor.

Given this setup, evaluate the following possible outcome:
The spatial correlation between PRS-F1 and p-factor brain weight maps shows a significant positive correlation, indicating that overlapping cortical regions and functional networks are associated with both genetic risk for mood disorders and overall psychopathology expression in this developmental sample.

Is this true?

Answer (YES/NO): YES